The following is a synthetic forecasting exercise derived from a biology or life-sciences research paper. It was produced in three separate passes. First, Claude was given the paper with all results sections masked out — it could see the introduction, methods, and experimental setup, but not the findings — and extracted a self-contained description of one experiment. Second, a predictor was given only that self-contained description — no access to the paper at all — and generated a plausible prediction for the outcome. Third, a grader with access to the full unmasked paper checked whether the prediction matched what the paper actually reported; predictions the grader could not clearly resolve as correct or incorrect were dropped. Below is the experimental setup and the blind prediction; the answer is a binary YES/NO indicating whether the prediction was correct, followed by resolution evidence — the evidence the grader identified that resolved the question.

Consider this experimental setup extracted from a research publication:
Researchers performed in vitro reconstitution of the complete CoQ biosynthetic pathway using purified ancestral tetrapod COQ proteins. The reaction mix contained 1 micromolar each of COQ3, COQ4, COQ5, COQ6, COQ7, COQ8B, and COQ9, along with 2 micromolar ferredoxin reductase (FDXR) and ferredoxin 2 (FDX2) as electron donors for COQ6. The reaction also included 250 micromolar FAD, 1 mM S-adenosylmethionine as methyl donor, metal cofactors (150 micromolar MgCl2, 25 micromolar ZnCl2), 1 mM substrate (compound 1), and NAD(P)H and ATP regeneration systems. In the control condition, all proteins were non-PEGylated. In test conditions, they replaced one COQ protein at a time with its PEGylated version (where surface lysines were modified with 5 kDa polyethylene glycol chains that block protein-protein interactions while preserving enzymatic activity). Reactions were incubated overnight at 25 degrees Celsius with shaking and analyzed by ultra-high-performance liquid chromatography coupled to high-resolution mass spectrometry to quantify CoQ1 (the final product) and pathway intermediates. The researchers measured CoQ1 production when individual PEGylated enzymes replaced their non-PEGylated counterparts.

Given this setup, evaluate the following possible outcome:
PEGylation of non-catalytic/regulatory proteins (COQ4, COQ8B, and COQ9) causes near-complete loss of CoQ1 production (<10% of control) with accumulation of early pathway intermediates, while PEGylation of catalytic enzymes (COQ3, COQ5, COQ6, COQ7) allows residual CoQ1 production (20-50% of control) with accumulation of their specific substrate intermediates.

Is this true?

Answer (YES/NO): NO